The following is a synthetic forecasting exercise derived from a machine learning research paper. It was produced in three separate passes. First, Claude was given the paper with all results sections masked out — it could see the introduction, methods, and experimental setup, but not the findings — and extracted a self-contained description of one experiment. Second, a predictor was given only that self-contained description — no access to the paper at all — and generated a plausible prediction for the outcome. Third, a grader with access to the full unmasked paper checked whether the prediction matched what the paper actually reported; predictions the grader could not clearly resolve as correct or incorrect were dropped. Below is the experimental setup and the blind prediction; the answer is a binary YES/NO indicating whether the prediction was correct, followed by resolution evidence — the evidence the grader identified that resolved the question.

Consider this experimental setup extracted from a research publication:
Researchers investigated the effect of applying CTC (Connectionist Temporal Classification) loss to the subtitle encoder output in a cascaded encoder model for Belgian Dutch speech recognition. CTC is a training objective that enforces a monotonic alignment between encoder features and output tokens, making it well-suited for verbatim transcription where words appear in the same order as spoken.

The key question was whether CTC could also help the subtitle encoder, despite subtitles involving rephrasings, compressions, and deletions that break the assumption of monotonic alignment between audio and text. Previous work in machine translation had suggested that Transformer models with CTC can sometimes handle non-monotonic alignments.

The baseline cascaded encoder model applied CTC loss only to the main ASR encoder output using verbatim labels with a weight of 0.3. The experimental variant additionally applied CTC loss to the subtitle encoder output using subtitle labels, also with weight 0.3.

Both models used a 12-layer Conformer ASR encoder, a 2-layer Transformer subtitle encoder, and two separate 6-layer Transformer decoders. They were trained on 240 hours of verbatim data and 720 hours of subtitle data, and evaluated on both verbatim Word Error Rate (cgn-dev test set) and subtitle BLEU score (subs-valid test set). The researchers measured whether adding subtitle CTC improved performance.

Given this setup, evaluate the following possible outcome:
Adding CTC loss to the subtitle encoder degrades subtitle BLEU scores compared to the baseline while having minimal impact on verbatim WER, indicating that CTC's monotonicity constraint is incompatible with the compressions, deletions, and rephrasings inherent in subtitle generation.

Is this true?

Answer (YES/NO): NO